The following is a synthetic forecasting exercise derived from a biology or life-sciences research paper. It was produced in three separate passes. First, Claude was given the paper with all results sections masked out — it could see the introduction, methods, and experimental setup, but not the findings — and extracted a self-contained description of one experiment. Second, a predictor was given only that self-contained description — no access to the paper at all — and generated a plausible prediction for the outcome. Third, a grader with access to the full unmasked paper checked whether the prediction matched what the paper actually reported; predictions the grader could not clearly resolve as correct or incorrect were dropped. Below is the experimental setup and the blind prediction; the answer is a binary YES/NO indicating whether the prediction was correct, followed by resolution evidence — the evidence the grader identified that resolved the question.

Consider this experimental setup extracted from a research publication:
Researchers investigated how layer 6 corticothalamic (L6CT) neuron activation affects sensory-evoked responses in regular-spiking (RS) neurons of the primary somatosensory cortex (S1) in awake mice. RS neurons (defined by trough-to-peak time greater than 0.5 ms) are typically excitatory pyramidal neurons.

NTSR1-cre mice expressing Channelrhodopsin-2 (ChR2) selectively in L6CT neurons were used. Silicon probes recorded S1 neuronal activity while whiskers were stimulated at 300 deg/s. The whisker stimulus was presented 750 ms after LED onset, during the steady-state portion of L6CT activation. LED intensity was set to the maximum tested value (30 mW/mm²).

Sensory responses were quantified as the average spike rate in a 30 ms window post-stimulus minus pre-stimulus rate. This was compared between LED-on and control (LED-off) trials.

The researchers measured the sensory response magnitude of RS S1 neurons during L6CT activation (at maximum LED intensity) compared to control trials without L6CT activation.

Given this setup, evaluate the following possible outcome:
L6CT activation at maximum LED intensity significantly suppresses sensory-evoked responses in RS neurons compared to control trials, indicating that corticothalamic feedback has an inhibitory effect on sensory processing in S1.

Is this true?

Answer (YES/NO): NO